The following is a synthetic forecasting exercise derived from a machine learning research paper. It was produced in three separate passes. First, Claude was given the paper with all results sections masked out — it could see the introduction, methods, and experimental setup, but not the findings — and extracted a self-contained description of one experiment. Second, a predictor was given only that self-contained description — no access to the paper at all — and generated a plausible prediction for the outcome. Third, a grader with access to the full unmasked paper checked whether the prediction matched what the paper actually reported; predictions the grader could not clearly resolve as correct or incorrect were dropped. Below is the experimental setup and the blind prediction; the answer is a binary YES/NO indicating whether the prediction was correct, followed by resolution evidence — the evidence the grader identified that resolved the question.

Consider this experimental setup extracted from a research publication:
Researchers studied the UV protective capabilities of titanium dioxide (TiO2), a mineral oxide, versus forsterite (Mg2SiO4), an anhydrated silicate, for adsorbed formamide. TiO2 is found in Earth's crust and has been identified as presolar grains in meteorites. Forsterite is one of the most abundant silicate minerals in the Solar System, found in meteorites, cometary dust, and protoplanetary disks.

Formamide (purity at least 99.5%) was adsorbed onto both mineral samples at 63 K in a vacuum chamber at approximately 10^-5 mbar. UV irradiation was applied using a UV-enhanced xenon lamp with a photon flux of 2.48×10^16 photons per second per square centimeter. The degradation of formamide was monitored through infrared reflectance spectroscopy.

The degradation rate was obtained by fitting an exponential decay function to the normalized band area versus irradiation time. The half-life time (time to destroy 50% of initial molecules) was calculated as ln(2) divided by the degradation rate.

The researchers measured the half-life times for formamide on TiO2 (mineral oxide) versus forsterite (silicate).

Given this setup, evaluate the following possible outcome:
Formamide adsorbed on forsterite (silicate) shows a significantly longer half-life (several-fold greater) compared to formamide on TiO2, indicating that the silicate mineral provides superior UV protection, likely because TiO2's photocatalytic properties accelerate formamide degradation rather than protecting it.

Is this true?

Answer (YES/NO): NO